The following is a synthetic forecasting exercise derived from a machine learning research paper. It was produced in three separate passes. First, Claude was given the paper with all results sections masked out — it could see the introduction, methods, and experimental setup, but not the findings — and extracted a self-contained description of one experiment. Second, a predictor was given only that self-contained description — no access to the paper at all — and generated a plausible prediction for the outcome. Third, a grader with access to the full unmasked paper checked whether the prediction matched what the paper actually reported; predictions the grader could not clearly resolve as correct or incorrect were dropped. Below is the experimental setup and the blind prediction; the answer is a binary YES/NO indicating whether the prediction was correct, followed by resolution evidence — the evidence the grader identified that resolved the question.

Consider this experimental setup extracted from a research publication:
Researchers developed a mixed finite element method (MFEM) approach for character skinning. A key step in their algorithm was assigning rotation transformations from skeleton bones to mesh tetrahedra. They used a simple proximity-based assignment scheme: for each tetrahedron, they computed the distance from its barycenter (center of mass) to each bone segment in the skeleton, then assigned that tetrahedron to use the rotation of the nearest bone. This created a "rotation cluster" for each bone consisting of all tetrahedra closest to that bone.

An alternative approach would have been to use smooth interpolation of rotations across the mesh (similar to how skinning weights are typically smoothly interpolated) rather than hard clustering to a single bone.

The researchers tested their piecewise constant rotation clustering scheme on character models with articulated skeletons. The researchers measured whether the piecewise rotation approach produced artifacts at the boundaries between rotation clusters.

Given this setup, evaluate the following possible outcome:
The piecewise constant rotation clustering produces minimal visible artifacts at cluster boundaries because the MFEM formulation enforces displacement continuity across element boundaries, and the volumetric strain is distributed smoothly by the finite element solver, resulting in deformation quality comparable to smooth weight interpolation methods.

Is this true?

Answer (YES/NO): NO